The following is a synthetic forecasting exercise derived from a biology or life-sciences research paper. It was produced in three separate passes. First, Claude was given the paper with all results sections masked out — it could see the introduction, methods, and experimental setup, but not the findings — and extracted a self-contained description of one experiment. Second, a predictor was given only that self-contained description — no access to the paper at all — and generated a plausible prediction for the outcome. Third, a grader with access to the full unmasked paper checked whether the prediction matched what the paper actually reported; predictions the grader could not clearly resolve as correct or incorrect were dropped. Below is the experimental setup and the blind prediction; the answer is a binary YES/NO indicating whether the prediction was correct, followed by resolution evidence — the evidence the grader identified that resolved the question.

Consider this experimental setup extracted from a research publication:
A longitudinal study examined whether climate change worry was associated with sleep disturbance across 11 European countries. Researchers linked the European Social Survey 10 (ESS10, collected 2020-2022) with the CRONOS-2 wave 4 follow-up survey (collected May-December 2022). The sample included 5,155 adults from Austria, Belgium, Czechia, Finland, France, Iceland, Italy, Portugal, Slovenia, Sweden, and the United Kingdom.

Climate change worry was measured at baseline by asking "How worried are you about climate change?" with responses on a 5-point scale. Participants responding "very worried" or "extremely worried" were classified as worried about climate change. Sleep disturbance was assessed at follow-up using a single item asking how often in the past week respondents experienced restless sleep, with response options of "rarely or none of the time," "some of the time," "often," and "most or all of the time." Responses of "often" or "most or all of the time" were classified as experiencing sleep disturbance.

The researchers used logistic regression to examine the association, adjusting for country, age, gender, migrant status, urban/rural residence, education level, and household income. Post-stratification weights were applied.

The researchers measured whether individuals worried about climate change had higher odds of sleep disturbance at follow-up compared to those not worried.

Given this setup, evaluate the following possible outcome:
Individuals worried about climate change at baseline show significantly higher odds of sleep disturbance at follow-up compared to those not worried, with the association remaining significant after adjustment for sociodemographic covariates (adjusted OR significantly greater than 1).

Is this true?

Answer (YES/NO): NO